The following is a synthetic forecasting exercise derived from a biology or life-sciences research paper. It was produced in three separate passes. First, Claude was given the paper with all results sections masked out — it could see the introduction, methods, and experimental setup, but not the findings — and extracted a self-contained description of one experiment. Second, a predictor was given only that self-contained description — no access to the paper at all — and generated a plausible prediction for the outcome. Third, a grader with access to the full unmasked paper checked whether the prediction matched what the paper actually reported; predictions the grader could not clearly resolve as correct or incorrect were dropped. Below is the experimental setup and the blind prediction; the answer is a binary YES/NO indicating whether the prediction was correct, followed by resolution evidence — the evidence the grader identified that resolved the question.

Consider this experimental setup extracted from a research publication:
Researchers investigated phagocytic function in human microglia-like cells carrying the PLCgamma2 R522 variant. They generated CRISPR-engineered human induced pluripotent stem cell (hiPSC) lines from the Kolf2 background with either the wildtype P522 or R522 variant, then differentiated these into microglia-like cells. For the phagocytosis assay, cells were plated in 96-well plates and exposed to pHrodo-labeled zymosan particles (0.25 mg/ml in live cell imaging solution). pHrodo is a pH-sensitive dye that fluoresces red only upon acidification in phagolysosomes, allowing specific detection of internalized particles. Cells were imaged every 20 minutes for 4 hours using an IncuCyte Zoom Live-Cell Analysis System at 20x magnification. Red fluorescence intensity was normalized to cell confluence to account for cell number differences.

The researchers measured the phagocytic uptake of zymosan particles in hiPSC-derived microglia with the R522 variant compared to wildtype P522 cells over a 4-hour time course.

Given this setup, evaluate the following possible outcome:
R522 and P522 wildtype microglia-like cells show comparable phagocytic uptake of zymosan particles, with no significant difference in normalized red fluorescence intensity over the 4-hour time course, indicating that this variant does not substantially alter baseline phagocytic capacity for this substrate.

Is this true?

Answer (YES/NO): NO